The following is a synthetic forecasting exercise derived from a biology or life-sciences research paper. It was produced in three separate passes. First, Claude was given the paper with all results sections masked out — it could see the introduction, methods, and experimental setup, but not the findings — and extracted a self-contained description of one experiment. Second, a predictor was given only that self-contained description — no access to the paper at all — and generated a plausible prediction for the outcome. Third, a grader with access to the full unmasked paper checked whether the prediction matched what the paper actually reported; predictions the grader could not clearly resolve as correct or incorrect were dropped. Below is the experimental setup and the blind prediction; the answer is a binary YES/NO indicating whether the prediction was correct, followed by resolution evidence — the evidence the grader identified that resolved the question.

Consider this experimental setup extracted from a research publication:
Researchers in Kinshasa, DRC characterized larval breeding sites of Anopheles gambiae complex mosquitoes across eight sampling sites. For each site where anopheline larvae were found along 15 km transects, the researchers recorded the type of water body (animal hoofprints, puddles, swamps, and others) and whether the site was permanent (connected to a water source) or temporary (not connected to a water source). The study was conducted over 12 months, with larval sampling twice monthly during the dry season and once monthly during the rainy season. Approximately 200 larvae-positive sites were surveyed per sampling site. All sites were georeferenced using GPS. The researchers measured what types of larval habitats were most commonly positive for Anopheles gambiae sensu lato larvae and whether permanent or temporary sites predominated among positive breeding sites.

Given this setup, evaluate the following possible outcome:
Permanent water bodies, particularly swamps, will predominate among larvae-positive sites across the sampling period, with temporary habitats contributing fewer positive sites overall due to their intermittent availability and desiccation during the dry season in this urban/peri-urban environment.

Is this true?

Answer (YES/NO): NO